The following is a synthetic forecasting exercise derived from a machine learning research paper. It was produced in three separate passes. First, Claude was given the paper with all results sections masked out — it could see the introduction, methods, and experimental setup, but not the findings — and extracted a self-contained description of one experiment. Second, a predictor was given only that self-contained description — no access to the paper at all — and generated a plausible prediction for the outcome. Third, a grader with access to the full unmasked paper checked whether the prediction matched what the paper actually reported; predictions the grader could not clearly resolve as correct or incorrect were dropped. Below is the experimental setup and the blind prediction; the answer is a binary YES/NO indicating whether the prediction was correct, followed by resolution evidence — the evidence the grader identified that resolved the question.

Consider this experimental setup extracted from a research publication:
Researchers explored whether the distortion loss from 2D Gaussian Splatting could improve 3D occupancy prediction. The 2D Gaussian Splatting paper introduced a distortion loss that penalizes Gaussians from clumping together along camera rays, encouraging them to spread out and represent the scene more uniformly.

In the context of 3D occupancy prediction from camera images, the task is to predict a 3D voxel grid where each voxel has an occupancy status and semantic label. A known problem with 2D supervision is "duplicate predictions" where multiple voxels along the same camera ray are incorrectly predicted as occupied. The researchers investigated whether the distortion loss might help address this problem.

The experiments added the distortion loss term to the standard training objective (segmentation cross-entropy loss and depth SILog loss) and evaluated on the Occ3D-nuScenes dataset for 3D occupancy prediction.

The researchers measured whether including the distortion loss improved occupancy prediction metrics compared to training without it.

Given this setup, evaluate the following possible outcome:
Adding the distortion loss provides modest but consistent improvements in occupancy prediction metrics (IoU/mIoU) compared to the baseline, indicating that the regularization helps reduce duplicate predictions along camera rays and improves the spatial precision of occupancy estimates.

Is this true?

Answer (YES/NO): NO